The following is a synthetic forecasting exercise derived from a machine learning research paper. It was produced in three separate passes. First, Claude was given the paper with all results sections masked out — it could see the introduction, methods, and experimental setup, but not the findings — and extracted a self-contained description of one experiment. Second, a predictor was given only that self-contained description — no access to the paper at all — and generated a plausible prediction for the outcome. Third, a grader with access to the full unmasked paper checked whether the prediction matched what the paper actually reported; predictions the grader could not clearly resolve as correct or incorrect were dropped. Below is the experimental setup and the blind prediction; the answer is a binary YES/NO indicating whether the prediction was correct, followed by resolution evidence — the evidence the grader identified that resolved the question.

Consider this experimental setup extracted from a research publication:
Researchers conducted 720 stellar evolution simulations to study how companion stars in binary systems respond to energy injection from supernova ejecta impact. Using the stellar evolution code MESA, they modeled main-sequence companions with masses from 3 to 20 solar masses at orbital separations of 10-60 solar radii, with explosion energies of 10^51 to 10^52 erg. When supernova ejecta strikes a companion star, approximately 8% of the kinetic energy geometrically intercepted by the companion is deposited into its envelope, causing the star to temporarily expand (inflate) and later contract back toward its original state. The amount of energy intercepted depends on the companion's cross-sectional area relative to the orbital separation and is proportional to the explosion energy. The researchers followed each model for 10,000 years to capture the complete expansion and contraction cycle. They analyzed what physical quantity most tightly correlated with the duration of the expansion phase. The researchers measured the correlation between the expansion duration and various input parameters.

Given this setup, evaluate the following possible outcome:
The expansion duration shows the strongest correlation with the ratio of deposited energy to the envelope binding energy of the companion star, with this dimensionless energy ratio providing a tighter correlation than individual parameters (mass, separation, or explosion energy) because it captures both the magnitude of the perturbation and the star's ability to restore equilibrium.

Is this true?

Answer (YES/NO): NO